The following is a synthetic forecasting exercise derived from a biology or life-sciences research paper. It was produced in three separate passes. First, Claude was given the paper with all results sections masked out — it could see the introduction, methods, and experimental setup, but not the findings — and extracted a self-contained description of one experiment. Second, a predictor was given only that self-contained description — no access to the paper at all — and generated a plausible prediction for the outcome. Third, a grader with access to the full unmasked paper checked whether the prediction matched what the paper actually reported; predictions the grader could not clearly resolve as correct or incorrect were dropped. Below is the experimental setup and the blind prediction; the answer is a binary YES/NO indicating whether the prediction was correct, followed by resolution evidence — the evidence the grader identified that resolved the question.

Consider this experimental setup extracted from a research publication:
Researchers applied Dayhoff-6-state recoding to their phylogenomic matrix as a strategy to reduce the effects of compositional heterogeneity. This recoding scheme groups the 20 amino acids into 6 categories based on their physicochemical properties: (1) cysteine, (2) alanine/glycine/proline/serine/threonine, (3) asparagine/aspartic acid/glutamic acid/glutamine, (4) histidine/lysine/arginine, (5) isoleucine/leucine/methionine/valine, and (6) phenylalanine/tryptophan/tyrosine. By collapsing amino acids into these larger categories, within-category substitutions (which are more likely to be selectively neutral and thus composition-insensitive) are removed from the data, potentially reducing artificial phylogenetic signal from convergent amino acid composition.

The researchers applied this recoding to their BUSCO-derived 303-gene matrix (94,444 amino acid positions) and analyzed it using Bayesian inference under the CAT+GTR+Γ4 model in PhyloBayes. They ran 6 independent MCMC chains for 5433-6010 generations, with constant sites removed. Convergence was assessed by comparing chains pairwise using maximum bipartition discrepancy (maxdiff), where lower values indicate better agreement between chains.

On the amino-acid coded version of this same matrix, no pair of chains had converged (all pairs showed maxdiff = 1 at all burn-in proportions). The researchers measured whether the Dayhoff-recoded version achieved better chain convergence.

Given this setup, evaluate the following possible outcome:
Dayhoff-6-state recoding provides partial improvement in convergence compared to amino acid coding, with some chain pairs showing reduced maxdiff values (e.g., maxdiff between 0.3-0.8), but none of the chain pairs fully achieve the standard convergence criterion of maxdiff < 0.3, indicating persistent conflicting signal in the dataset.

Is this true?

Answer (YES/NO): NO